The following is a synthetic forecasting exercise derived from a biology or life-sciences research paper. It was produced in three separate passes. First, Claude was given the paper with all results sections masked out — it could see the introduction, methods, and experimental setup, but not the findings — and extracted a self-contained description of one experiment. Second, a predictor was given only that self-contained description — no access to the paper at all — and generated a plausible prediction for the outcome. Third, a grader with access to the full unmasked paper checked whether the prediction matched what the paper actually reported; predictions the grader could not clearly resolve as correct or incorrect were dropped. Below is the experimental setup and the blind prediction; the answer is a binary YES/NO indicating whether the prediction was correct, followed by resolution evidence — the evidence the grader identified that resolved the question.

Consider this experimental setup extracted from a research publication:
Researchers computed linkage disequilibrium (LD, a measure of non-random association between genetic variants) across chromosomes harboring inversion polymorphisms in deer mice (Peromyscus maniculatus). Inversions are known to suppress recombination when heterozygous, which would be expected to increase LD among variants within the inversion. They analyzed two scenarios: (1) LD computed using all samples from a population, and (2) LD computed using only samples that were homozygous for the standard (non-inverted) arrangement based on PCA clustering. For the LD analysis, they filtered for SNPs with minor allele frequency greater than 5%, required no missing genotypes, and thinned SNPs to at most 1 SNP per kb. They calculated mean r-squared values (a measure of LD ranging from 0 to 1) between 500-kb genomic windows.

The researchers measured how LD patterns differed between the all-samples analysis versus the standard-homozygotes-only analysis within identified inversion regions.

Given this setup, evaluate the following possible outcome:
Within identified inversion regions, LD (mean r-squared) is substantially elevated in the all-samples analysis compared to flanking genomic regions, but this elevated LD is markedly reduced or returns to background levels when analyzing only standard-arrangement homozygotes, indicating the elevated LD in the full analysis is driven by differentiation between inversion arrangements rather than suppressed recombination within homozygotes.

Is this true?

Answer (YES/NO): YES